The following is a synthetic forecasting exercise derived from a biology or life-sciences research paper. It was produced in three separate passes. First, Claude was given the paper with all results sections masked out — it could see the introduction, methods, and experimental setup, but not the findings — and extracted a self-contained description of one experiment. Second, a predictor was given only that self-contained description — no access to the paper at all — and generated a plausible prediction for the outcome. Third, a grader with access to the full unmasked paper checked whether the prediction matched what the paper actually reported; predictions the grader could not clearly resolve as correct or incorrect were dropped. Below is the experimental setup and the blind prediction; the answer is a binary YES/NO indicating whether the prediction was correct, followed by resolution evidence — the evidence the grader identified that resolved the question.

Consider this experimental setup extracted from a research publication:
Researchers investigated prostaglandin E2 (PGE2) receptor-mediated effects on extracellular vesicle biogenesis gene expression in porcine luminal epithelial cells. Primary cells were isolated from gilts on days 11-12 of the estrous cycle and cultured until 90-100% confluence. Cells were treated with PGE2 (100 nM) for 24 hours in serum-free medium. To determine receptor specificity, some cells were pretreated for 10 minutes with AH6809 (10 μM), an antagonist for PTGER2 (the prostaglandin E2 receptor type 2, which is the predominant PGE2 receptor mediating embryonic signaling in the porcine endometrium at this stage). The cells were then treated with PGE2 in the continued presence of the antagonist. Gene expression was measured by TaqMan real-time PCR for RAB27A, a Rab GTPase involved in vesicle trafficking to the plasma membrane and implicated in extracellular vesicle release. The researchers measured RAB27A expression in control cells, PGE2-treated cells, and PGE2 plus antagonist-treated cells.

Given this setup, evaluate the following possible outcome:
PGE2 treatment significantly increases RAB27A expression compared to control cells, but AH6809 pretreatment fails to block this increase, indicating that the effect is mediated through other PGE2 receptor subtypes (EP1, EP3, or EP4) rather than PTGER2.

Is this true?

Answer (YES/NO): NO